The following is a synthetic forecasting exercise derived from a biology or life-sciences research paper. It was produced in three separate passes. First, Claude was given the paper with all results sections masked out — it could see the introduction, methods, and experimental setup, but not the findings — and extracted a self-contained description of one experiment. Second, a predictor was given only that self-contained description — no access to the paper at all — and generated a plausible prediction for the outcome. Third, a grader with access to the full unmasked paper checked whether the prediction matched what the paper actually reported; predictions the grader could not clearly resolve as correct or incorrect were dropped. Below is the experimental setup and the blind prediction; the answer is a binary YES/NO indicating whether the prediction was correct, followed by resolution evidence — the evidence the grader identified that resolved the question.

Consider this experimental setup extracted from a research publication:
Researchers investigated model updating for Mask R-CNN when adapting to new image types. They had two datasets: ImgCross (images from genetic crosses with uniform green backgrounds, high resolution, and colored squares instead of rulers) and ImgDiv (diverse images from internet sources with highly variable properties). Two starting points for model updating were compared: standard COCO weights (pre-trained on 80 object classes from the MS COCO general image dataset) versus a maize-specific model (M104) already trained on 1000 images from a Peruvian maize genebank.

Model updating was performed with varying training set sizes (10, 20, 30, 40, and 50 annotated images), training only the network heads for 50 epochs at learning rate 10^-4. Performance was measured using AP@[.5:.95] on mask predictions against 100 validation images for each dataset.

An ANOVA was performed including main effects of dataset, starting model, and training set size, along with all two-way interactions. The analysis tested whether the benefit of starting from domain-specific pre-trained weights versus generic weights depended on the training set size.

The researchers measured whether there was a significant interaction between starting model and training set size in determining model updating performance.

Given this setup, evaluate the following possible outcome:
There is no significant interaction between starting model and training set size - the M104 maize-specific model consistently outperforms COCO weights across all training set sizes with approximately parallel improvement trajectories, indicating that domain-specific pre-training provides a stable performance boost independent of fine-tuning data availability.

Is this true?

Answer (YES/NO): NO